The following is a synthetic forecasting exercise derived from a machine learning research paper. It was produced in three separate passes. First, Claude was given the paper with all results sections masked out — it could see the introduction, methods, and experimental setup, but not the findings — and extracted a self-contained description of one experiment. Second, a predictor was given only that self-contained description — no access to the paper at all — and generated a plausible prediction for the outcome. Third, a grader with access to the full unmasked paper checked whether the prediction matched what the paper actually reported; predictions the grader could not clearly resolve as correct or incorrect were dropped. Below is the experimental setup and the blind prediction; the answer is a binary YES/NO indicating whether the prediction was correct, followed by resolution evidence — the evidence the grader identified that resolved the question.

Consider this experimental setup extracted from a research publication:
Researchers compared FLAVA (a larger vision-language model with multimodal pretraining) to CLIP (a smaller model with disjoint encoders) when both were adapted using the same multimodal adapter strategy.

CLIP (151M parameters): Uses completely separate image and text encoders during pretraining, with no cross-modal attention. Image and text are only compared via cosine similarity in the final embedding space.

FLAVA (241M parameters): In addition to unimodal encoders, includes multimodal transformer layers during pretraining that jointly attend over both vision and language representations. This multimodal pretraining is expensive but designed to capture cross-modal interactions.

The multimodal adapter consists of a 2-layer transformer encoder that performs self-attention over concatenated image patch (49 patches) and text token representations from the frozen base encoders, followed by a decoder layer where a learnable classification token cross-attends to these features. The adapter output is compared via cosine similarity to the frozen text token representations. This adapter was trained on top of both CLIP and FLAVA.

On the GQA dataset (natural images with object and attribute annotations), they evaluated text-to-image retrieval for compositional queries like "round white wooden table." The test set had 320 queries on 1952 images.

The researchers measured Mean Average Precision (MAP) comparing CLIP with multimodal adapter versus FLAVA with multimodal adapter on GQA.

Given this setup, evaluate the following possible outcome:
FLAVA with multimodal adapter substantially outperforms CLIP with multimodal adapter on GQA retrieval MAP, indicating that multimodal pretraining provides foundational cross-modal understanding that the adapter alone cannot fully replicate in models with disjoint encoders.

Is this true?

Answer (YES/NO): NO